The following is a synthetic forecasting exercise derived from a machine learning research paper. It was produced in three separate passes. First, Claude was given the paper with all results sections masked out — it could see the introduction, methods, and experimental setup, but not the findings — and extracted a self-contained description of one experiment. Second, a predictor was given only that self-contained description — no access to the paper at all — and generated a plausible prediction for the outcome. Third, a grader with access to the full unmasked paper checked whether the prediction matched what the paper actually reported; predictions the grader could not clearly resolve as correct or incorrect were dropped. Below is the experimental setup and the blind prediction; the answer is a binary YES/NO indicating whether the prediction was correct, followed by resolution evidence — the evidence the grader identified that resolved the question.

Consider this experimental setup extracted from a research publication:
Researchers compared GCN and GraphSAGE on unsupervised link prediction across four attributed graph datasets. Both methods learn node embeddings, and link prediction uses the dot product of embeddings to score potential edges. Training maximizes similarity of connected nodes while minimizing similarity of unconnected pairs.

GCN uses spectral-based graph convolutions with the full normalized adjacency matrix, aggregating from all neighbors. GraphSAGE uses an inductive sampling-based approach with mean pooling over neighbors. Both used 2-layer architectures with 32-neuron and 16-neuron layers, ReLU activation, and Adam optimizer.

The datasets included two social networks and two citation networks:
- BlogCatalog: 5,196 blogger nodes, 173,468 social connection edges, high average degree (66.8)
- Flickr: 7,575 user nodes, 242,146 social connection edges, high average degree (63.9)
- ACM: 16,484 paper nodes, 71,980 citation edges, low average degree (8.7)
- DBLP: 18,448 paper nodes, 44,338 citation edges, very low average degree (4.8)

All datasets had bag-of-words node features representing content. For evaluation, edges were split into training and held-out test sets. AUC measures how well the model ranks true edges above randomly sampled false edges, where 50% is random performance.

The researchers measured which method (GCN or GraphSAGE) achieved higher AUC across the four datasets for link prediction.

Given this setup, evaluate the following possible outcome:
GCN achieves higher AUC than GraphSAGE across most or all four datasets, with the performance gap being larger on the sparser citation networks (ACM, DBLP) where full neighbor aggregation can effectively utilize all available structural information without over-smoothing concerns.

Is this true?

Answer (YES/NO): NO